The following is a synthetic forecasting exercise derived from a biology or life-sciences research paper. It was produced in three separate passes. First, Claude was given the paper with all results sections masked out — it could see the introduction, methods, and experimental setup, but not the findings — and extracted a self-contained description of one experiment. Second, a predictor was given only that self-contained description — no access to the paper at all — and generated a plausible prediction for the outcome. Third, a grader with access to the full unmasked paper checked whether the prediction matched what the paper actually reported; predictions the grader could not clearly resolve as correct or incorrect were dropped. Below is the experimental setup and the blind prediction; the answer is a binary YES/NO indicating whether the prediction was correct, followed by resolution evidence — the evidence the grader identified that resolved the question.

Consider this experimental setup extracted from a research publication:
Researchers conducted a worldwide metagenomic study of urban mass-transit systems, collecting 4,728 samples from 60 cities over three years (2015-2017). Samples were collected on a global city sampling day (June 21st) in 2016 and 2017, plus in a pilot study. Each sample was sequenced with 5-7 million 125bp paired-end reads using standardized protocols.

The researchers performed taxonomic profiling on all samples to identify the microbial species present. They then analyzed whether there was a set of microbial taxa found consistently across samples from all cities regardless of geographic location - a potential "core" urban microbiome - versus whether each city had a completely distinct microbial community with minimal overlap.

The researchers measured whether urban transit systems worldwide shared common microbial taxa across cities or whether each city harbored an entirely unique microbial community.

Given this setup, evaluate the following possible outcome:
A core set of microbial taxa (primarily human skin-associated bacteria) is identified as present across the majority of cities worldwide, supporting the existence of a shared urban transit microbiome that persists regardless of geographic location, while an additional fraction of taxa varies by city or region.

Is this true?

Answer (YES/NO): NO